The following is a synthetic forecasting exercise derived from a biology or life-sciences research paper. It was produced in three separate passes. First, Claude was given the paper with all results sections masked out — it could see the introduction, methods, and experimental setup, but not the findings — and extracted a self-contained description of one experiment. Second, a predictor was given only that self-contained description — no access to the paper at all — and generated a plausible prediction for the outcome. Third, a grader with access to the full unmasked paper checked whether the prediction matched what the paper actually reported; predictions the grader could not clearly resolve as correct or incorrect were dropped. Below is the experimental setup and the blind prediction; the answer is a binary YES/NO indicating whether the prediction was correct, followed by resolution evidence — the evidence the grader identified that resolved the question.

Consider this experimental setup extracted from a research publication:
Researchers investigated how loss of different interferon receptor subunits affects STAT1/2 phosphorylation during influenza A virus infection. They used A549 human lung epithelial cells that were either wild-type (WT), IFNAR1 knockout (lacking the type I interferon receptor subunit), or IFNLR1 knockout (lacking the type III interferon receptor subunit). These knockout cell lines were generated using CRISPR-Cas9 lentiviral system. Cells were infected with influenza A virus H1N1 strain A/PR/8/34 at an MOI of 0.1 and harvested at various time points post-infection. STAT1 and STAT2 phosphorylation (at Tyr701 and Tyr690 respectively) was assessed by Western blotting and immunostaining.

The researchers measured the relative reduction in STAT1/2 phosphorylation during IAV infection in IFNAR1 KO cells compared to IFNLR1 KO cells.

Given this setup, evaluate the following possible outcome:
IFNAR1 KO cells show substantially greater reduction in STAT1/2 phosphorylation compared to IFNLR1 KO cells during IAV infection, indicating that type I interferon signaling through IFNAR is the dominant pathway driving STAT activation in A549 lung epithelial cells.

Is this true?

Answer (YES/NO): YES